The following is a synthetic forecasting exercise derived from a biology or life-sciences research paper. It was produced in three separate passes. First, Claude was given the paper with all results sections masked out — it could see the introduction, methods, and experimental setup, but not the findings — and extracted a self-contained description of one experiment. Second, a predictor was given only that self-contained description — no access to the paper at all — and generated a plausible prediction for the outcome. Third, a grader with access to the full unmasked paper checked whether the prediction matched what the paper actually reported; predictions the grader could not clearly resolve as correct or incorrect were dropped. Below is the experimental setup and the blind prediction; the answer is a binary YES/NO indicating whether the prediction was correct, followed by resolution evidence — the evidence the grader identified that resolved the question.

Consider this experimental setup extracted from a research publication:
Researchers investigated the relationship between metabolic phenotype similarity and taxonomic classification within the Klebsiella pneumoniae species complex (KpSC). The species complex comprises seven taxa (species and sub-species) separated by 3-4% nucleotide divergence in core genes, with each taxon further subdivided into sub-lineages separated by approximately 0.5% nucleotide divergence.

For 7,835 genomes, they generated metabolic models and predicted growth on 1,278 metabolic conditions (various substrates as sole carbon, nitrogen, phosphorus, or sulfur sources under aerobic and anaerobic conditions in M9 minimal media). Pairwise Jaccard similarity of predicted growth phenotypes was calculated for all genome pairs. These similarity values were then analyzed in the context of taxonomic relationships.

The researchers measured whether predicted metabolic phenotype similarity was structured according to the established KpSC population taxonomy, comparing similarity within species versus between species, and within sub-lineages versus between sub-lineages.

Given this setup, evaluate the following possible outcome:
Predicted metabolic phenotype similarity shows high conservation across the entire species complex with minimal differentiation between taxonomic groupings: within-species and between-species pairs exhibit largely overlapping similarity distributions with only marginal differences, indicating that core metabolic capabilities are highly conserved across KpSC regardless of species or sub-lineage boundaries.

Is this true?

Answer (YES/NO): NO